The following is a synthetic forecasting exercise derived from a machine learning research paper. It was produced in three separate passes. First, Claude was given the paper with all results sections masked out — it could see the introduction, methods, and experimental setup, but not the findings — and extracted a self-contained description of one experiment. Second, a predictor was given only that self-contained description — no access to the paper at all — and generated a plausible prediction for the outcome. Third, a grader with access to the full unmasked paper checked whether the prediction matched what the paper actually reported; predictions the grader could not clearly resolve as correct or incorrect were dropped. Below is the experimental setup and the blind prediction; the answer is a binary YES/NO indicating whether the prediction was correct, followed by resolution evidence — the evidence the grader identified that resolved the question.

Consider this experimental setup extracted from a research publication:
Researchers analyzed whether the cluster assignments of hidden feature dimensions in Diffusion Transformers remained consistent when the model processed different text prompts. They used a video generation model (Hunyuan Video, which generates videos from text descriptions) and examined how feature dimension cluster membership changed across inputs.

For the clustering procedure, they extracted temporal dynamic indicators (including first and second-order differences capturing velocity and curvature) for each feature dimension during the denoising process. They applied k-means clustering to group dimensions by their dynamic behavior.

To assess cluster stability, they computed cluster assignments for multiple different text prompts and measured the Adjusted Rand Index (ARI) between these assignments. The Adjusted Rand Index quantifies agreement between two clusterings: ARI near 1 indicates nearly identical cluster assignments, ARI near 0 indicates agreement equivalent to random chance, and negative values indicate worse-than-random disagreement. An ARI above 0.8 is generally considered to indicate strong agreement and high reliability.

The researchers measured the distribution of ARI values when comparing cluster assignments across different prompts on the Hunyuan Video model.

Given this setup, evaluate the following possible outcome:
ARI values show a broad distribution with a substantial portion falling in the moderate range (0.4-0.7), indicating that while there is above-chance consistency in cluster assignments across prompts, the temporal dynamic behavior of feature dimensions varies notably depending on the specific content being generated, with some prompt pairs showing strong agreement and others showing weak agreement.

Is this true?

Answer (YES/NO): NO